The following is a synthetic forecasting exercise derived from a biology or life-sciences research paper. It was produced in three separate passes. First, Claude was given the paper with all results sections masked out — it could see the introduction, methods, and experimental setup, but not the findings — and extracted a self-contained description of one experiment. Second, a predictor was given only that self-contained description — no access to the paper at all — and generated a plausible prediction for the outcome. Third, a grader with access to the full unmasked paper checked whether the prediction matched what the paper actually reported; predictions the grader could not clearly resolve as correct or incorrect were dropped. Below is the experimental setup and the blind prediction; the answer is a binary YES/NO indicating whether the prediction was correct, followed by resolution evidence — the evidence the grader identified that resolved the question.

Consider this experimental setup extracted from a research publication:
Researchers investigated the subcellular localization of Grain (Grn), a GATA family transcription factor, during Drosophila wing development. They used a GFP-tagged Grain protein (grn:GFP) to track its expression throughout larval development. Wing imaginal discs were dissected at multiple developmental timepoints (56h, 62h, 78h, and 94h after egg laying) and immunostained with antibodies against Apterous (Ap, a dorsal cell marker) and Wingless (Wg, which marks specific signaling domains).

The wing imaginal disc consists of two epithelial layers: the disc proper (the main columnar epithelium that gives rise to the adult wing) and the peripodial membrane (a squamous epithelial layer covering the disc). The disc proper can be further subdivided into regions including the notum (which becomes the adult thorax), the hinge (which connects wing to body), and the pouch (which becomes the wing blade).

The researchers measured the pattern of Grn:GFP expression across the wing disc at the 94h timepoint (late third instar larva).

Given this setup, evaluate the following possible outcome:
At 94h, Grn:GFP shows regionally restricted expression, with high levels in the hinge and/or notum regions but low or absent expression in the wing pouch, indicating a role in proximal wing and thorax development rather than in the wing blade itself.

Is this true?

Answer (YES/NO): NO